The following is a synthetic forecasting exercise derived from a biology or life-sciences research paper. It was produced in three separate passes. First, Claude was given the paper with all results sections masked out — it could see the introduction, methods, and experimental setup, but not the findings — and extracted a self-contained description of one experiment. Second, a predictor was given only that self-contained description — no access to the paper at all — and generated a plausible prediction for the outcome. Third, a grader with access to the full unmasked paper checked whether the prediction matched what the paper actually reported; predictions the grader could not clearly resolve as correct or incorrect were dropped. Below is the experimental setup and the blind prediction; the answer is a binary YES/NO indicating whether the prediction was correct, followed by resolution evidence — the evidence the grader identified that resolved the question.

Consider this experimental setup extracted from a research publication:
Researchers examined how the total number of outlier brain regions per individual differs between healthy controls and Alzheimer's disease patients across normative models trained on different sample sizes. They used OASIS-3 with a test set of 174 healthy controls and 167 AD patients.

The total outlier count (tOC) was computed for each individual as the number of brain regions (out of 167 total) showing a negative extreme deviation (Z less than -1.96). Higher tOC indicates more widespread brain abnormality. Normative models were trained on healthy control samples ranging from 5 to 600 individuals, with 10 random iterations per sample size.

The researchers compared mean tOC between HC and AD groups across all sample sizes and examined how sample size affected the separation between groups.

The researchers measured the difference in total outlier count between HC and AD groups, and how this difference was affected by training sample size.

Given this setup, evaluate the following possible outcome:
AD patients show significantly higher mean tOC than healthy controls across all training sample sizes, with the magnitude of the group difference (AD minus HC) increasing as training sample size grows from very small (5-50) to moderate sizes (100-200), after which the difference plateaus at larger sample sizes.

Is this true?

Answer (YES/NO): YES